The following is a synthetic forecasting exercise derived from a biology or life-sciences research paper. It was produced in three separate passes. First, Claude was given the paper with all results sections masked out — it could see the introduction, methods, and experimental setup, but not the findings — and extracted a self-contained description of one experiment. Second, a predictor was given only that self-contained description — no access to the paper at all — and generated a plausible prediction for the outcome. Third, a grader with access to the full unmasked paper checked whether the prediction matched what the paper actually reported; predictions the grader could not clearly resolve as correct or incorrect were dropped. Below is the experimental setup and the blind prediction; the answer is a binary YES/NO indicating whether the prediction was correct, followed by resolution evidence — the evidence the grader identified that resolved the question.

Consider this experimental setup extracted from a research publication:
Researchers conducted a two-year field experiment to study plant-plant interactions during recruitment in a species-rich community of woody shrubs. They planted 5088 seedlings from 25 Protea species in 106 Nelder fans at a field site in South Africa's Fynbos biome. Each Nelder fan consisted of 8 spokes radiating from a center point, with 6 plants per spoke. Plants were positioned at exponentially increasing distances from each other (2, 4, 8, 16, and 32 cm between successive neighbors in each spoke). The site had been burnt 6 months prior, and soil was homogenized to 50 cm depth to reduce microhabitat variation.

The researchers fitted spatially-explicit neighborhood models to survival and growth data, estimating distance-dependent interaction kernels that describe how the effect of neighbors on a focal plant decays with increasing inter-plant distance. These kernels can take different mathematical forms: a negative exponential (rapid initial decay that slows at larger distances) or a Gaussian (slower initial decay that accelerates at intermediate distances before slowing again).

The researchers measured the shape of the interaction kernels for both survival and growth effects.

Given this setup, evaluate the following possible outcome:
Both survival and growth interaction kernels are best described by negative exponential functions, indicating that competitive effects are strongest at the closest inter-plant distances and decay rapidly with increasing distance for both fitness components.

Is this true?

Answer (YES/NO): NO